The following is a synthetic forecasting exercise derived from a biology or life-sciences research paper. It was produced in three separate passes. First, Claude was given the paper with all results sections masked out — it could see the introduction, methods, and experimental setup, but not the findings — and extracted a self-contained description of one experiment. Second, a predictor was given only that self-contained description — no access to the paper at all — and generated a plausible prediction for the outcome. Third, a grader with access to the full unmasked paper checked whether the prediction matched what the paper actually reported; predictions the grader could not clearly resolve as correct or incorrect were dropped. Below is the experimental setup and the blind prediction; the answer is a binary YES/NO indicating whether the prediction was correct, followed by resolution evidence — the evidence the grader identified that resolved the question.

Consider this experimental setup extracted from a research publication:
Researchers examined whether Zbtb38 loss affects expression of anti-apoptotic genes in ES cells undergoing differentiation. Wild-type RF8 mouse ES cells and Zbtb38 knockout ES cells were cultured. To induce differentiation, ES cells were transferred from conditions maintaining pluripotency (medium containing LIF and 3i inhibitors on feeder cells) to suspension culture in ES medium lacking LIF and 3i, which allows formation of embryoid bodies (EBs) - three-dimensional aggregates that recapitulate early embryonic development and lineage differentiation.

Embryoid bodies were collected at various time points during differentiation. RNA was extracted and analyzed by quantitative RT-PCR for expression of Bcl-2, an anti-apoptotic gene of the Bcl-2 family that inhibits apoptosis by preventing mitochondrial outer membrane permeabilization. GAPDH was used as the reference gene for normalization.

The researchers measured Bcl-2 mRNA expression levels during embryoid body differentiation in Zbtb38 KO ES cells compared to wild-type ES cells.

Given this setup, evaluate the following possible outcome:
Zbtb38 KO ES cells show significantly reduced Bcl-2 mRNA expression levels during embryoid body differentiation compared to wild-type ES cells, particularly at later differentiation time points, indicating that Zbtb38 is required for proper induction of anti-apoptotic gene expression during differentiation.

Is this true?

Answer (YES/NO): NO